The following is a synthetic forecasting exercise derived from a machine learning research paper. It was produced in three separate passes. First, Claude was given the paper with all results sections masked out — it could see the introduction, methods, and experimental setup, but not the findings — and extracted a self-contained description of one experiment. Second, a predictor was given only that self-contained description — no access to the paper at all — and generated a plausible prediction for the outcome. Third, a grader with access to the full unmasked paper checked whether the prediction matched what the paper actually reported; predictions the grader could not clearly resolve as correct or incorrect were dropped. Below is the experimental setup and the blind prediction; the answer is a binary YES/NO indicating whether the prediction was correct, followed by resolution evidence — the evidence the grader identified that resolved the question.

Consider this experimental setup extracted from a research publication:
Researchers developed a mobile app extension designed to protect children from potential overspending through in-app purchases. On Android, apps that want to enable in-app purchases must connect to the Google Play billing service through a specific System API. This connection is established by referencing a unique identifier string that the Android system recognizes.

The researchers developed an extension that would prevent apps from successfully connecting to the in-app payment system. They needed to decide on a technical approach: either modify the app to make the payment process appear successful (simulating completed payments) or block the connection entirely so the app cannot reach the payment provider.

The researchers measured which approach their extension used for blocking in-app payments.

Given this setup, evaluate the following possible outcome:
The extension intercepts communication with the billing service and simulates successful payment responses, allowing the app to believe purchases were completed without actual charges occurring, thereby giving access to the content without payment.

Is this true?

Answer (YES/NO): NO